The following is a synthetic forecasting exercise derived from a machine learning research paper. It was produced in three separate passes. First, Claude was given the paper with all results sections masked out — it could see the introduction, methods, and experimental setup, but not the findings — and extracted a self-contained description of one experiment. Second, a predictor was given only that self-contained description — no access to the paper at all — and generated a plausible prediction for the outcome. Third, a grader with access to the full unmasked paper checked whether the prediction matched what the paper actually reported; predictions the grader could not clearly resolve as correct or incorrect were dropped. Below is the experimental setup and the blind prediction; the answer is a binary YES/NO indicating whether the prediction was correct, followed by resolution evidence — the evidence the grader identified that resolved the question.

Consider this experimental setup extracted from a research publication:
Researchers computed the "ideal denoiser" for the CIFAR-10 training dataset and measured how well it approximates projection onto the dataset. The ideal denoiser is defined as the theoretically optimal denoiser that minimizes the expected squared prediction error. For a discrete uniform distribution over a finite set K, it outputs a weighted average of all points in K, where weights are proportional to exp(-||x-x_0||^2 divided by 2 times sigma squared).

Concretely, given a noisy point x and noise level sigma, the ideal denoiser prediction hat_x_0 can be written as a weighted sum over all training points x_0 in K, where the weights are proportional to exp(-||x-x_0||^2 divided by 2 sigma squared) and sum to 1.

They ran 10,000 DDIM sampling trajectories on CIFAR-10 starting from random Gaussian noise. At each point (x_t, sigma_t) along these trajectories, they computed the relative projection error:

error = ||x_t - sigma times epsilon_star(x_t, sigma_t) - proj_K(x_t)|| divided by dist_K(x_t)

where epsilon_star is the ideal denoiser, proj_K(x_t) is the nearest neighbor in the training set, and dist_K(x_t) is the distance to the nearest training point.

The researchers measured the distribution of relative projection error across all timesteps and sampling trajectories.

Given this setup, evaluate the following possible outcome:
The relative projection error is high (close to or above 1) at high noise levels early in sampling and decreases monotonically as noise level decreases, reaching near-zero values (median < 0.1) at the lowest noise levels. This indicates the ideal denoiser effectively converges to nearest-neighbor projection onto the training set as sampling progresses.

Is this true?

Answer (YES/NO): NO